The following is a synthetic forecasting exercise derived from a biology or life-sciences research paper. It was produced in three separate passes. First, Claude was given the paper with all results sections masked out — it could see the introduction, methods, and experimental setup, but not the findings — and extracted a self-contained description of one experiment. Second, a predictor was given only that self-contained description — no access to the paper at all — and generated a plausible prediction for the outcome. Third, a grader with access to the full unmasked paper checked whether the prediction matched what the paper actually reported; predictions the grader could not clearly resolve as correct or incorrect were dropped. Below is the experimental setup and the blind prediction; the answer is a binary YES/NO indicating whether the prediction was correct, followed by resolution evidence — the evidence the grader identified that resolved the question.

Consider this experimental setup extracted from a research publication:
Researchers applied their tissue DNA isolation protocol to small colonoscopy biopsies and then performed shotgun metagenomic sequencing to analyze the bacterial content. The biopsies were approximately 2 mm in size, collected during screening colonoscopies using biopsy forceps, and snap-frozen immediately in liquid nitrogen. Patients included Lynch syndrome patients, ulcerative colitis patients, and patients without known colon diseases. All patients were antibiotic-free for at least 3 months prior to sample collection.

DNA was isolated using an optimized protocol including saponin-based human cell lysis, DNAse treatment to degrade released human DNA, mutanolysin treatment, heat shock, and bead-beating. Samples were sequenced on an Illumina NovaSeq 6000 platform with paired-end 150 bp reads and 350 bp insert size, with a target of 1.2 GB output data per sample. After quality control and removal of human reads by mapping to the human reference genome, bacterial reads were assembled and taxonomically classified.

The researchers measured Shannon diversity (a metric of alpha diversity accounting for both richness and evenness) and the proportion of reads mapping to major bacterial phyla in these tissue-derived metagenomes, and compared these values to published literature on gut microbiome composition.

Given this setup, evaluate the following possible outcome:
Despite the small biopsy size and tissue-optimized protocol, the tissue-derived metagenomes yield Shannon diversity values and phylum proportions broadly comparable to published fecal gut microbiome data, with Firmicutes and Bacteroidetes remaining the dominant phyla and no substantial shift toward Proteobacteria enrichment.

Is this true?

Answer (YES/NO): YES